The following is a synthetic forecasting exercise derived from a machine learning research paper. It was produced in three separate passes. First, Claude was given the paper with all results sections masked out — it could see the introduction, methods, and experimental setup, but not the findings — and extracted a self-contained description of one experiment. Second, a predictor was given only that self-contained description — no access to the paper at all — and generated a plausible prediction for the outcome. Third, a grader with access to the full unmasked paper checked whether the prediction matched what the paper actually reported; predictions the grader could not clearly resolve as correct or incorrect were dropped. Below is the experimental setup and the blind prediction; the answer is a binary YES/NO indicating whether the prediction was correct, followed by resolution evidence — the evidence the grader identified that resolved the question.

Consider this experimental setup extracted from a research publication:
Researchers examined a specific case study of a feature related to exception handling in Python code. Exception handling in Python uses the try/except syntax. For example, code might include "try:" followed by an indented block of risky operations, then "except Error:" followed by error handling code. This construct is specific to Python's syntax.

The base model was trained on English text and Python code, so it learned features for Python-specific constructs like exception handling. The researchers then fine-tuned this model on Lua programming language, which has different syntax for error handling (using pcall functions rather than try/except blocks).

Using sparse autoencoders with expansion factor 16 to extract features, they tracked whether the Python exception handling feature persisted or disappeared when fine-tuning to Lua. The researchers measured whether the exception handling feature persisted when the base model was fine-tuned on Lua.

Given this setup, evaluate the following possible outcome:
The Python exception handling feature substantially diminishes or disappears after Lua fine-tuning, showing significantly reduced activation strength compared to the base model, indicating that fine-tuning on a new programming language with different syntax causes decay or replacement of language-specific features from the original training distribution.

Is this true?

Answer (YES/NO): YES